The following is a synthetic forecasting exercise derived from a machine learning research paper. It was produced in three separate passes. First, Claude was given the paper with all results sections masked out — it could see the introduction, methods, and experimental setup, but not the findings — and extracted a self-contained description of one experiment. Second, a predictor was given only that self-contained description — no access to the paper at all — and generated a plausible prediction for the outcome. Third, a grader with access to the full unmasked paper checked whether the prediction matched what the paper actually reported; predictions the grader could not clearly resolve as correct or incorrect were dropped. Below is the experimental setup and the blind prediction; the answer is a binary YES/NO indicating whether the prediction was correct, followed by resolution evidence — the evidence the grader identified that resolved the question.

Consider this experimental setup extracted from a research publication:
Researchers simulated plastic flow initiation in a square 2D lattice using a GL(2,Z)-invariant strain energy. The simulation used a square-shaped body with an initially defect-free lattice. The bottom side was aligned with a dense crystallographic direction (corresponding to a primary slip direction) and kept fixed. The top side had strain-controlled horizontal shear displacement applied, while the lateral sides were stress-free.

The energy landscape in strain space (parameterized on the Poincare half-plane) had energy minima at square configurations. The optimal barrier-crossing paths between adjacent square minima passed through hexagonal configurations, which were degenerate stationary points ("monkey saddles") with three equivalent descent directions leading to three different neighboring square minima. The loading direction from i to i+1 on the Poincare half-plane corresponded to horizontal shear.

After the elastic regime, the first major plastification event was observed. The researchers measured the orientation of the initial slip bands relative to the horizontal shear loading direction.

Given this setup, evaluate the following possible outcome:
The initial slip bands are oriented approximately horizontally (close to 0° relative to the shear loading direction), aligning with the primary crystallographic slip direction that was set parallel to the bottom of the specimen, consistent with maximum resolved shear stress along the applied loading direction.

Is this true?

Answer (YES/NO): NO